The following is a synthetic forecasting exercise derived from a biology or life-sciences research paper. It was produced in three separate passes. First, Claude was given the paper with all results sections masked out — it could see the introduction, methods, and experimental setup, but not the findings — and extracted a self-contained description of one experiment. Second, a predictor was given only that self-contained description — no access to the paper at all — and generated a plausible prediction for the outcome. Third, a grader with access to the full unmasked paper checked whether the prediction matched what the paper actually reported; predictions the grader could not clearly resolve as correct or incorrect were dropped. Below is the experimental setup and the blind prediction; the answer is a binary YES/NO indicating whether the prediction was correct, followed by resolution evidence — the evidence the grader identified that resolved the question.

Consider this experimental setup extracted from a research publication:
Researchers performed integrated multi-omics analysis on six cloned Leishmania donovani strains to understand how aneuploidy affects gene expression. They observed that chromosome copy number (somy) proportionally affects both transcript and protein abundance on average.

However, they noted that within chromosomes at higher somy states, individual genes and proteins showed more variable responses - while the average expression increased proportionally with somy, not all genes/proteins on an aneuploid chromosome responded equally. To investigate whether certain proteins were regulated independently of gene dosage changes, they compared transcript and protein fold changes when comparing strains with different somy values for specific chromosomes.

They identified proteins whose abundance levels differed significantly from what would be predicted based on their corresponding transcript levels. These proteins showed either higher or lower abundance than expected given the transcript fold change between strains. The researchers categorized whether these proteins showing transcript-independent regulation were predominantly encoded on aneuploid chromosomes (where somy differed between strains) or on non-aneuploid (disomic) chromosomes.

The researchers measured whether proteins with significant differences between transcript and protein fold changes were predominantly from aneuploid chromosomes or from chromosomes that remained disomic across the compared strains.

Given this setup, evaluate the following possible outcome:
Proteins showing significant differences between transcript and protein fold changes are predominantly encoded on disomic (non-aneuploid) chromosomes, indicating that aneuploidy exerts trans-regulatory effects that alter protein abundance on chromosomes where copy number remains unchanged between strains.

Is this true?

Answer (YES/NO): YES